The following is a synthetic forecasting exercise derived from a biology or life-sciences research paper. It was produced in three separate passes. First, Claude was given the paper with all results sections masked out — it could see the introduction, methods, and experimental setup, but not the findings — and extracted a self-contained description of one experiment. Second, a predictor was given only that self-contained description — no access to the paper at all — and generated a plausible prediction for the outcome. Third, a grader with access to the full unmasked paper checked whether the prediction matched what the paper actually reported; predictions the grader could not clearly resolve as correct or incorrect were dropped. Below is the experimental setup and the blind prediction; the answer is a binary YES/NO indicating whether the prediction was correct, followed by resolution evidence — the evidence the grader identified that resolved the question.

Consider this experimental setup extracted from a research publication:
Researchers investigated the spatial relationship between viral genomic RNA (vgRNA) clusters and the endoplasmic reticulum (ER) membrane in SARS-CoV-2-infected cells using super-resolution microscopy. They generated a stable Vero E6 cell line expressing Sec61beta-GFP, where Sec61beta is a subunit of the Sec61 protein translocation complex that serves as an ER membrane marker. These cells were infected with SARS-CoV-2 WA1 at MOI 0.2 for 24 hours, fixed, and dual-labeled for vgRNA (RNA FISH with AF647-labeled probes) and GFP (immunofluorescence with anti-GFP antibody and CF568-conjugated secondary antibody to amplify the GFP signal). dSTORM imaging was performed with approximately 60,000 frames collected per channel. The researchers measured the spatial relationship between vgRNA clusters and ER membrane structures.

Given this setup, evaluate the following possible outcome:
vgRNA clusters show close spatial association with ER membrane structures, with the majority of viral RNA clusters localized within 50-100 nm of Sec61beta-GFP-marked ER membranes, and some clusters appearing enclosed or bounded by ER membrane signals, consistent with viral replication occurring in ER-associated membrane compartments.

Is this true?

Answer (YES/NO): NO